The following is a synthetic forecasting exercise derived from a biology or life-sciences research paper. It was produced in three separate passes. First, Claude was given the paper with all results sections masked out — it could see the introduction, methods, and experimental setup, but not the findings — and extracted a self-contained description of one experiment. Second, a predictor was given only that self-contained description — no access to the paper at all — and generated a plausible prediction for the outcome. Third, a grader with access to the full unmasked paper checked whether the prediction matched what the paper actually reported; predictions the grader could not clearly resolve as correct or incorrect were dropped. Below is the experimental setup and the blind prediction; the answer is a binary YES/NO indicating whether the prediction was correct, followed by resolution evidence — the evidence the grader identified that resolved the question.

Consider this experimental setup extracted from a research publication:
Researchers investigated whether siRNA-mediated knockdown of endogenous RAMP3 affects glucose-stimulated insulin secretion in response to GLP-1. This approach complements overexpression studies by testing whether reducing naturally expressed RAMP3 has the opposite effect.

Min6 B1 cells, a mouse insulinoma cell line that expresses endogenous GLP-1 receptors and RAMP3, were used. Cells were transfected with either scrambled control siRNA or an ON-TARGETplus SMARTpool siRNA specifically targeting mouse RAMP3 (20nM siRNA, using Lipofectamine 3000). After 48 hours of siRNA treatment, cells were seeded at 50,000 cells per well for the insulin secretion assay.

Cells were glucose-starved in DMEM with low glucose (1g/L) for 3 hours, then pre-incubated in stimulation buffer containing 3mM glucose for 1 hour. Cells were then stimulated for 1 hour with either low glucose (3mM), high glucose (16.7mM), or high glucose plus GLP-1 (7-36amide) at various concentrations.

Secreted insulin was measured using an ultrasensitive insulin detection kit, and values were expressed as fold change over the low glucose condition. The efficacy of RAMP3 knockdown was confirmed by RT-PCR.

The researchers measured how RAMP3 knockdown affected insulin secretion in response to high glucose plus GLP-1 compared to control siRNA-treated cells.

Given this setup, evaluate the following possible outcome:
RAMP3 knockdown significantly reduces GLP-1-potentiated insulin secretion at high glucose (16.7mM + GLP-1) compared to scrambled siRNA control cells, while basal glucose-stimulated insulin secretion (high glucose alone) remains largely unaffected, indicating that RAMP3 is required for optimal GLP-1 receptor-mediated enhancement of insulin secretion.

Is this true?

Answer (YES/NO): NO